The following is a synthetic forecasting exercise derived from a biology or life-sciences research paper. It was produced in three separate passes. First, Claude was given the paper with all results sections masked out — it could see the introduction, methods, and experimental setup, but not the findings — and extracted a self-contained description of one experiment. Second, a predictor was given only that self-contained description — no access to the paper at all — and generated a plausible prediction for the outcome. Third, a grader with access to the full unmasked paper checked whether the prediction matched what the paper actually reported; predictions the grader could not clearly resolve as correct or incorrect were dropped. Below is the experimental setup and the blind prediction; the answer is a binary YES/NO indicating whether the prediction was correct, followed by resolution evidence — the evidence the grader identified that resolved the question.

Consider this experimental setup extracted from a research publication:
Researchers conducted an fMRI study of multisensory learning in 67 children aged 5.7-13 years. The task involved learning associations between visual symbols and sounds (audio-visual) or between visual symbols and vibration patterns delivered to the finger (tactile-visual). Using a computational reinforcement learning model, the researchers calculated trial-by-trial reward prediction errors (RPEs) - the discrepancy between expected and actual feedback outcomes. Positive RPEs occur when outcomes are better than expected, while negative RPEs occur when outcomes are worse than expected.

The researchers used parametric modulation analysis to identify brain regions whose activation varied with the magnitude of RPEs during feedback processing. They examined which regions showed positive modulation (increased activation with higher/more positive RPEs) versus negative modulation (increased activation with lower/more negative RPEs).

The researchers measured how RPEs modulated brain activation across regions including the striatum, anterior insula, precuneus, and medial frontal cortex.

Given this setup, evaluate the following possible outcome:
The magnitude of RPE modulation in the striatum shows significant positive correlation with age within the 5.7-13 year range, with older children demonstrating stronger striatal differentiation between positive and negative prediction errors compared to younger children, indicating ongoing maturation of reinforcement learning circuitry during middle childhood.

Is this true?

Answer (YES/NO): NO